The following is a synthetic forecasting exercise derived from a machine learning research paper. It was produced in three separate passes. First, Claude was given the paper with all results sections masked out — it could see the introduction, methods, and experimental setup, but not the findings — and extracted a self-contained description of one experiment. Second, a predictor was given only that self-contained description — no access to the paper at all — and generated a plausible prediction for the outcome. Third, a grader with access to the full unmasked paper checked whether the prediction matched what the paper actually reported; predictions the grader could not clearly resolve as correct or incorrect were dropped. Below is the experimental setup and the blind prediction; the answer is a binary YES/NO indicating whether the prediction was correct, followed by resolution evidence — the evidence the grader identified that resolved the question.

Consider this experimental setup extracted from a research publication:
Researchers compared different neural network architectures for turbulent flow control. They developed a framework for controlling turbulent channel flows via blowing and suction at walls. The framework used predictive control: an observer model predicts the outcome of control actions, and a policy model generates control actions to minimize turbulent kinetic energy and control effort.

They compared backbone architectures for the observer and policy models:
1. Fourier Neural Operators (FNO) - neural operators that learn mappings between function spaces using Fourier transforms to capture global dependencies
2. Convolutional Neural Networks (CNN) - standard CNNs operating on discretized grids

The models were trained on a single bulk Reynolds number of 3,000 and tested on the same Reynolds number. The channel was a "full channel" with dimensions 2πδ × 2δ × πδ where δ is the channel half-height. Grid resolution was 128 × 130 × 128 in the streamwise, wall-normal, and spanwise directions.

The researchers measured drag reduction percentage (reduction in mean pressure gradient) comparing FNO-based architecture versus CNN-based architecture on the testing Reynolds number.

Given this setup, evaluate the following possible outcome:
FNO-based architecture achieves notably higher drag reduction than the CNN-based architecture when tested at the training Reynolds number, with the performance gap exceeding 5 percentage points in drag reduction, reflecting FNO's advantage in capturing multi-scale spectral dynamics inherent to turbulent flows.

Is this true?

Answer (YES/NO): YES